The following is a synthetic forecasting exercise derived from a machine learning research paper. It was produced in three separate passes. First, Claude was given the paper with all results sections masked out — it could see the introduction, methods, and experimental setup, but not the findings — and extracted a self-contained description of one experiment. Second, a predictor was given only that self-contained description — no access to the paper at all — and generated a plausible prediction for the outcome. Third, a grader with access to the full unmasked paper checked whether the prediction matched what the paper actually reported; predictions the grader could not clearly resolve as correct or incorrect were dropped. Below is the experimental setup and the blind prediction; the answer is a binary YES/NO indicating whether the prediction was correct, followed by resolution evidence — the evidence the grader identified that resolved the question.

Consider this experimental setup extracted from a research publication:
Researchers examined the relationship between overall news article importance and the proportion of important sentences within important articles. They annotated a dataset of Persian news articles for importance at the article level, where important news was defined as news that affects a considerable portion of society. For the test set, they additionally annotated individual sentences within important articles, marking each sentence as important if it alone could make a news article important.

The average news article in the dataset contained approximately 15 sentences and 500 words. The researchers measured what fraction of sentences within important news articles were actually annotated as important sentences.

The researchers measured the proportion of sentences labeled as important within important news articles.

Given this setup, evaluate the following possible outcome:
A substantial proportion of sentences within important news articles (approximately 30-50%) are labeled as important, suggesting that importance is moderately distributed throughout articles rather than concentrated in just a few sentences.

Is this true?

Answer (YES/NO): NO